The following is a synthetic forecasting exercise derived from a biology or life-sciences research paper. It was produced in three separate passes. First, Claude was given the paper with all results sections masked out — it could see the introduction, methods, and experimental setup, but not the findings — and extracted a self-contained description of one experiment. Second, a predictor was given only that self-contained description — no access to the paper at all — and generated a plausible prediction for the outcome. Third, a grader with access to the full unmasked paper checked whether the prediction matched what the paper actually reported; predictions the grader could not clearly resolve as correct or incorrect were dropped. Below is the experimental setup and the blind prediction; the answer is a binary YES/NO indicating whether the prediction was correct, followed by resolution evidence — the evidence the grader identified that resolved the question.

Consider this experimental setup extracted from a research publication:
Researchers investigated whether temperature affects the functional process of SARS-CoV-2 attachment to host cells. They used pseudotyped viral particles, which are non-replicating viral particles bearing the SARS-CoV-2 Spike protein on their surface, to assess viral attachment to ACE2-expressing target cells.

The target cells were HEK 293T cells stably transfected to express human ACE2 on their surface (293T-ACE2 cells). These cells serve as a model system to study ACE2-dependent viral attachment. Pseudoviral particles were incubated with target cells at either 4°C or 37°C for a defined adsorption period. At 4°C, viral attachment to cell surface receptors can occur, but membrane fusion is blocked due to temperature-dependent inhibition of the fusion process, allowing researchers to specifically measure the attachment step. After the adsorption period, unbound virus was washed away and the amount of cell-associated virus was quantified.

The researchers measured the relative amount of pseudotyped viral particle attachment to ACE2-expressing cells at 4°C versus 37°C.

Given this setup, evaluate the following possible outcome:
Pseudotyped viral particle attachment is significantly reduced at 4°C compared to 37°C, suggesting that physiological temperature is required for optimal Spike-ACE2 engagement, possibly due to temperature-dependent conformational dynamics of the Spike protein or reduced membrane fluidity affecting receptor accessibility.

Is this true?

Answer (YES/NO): NO